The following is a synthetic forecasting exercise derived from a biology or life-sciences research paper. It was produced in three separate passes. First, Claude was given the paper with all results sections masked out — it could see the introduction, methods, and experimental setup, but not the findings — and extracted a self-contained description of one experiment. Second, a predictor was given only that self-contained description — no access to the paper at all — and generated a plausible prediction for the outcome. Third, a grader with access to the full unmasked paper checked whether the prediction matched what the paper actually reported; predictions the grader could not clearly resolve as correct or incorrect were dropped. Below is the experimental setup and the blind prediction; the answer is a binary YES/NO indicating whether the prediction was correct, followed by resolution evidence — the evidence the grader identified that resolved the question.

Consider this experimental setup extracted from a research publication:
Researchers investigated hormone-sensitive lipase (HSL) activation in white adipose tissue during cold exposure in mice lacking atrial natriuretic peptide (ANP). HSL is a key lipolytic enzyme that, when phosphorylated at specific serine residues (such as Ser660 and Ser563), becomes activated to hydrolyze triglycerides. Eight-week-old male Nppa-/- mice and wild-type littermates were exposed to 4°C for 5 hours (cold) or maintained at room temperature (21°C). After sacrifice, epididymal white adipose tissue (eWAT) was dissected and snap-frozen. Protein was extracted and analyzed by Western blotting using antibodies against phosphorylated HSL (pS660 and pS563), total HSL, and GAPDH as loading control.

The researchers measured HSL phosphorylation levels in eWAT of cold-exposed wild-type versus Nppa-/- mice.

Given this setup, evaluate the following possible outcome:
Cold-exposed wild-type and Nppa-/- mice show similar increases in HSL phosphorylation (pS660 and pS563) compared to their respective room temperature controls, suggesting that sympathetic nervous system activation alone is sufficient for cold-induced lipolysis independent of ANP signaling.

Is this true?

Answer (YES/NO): NO